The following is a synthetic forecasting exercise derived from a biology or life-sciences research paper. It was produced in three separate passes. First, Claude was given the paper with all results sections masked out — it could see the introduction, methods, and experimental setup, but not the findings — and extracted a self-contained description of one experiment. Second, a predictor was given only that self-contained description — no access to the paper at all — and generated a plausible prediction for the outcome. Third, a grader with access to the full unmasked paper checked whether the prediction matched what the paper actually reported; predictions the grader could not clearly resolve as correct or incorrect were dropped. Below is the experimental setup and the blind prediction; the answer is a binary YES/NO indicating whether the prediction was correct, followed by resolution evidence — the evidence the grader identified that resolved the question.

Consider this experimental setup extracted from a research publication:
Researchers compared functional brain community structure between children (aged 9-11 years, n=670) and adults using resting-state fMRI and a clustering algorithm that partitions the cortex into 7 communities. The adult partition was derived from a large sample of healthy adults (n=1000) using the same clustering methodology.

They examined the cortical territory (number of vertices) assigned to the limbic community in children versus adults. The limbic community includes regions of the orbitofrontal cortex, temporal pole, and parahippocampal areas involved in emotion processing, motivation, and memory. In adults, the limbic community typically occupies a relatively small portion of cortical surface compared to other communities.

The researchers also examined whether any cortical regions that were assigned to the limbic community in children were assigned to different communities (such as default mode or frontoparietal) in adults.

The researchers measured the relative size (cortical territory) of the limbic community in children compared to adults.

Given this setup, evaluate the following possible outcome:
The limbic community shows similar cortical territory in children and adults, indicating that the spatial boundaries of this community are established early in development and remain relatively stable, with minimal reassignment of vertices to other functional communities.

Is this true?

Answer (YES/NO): NO